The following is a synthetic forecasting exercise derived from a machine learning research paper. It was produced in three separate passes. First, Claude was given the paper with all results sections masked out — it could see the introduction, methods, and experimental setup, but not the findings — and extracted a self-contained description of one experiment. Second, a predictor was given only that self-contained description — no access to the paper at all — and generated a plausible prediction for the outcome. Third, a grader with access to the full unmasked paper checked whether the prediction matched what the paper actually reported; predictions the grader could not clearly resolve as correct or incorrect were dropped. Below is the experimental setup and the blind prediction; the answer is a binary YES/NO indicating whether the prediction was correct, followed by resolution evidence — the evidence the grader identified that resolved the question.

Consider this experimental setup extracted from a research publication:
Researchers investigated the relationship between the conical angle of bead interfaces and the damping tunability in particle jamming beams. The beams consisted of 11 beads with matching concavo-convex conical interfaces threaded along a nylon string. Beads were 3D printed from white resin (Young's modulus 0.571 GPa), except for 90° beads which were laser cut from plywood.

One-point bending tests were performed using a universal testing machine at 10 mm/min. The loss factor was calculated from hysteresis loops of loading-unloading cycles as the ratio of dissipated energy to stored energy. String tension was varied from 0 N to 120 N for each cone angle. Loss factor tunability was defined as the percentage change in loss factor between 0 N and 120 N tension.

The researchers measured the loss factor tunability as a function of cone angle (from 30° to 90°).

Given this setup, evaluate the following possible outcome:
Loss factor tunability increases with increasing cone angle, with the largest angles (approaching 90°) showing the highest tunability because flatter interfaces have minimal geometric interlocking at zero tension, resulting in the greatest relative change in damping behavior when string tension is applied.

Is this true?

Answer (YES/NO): NO